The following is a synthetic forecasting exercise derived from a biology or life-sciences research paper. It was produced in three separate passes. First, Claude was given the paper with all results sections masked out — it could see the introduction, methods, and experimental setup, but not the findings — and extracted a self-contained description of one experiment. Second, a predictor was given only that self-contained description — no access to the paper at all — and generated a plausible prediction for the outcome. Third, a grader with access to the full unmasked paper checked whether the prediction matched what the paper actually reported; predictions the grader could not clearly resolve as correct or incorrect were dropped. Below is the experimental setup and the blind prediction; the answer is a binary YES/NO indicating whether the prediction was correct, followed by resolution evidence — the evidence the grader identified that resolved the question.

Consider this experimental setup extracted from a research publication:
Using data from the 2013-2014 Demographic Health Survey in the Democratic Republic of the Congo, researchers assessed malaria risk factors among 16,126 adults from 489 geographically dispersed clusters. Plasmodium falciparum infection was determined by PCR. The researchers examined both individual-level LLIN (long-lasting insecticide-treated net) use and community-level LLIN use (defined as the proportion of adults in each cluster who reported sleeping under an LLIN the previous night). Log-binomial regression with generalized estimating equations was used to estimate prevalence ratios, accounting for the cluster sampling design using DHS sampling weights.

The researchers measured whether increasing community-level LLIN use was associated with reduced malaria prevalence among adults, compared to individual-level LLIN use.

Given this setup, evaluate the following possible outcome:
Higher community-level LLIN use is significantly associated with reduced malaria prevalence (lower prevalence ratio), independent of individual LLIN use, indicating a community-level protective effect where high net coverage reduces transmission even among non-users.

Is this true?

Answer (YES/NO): NO